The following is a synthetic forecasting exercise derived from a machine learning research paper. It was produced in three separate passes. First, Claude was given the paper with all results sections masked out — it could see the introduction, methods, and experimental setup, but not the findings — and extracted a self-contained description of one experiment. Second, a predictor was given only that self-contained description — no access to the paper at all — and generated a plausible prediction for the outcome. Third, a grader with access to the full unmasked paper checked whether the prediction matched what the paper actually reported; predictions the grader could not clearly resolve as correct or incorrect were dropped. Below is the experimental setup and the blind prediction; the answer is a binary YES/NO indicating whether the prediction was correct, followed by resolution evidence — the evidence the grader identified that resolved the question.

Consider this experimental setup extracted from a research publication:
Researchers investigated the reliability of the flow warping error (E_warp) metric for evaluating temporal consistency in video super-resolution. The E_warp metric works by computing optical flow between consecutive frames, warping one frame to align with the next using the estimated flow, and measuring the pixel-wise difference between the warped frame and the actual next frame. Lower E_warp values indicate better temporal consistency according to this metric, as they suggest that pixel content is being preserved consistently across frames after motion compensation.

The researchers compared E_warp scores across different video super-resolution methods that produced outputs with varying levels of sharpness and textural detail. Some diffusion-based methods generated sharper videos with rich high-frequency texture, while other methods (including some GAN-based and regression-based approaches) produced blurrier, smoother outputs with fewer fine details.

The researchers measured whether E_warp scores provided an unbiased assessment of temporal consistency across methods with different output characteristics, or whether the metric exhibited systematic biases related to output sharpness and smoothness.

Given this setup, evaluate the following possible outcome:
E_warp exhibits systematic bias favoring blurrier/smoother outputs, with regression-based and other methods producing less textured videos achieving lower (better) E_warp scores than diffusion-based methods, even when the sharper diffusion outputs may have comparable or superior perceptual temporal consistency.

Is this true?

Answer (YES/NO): YES